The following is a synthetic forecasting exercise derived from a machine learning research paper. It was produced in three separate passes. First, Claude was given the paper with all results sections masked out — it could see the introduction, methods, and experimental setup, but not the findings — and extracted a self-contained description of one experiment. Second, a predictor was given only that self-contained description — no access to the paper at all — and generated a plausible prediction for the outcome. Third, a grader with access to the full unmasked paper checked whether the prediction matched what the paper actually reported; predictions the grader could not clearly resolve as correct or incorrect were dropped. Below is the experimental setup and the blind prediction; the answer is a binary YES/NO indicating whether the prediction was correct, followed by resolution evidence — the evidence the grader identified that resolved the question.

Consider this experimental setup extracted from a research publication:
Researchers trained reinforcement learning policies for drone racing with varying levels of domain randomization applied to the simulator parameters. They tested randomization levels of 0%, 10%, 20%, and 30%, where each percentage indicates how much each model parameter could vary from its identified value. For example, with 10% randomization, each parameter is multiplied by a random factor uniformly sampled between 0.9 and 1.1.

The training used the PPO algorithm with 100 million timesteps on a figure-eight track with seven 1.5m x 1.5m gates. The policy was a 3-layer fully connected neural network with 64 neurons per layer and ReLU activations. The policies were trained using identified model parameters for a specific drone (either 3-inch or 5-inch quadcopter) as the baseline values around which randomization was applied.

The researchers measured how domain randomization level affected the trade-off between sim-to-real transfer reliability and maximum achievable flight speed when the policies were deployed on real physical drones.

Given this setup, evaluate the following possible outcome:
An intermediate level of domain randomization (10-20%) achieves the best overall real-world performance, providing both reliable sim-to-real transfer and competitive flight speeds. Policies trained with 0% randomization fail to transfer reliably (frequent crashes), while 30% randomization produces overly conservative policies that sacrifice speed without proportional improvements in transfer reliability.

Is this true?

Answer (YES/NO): YES